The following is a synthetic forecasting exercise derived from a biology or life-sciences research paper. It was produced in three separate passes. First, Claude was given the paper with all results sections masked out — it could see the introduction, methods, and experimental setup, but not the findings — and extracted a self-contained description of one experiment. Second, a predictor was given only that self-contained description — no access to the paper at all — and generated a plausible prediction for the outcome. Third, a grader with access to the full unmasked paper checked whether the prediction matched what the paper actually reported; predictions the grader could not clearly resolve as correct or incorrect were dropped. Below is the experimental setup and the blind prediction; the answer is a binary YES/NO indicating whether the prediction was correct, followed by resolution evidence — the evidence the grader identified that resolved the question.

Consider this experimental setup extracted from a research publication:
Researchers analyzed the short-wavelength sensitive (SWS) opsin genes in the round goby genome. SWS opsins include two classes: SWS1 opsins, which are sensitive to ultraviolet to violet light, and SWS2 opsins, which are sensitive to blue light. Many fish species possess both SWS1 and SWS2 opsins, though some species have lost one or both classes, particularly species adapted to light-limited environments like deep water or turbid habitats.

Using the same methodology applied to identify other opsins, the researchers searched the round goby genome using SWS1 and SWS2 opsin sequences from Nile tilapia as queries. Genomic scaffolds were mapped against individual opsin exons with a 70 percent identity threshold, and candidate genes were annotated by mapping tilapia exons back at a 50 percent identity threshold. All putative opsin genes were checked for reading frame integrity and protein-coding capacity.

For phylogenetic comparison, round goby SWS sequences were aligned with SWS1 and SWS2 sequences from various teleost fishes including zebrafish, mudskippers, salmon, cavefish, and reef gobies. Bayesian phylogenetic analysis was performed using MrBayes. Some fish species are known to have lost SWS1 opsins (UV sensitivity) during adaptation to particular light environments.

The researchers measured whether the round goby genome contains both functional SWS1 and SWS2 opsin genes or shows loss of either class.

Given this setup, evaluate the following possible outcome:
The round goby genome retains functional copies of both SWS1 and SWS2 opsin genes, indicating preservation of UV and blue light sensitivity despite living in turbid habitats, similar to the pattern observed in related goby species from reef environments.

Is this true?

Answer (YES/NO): NO